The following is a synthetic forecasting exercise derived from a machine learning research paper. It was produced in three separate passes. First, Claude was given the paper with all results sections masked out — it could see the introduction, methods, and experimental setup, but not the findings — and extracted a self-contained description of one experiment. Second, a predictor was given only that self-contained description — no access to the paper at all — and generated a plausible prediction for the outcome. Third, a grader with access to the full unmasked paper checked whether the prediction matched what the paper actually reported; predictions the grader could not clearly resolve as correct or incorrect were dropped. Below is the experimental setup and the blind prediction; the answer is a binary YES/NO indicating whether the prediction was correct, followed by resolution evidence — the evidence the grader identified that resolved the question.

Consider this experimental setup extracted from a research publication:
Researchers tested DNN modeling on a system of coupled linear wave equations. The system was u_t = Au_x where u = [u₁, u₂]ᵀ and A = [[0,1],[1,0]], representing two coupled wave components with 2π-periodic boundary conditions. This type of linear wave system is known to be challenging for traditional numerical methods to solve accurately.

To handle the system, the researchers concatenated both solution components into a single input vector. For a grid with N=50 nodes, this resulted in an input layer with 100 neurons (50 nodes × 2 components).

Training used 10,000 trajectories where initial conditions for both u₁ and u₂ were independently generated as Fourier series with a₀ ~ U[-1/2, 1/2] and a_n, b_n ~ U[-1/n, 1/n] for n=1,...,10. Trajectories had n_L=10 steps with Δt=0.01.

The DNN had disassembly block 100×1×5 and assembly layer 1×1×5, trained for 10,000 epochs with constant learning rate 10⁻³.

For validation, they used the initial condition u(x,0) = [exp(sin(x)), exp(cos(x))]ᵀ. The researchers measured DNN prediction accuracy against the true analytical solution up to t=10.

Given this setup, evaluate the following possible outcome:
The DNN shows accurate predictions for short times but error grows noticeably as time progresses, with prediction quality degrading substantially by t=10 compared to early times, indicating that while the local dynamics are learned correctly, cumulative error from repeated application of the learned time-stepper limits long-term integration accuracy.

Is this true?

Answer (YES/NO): NO